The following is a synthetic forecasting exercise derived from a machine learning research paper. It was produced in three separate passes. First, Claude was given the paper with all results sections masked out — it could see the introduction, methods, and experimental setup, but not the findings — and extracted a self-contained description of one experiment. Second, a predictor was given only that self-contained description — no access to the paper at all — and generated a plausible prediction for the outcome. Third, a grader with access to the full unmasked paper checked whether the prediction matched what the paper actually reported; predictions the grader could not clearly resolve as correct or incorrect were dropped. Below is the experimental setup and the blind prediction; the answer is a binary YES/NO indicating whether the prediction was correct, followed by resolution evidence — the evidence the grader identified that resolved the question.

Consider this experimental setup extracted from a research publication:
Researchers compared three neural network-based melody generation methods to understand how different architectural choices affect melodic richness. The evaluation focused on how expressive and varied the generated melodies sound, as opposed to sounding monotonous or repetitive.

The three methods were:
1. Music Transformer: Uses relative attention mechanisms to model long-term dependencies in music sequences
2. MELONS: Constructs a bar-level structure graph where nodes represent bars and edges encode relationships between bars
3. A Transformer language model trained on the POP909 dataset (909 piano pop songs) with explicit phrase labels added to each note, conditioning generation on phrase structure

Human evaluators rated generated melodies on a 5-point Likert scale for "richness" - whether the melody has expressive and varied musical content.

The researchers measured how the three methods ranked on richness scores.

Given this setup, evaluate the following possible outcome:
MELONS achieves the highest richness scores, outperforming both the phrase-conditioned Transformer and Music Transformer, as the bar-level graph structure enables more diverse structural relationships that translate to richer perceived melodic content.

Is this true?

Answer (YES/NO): NO